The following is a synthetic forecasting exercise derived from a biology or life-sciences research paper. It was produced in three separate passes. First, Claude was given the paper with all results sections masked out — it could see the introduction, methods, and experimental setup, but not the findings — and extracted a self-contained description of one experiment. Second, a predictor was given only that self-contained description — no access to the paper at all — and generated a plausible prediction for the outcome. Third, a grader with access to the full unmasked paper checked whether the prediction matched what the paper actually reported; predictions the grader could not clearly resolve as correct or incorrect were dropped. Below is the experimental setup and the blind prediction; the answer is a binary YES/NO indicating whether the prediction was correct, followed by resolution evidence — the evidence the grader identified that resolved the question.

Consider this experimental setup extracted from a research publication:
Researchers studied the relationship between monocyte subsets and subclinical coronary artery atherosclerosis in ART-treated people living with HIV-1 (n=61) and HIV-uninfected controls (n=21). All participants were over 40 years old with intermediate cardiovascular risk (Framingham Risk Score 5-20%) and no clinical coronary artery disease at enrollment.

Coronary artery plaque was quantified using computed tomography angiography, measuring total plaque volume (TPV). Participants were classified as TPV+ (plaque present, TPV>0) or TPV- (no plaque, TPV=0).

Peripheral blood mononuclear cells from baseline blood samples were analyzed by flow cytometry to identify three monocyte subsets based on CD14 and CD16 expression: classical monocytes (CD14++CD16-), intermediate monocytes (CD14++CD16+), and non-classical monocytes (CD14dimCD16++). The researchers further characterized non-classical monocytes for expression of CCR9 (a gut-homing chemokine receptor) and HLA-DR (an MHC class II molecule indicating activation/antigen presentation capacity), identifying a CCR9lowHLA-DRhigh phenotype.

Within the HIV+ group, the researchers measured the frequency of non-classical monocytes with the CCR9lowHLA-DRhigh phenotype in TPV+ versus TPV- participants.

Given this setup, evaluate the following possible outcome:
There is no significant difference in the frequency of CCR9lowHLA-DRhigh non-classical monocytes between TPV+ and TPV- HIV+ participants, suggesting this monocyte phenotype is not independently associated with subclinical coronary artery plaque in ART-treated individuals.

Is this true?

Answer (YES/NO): NO